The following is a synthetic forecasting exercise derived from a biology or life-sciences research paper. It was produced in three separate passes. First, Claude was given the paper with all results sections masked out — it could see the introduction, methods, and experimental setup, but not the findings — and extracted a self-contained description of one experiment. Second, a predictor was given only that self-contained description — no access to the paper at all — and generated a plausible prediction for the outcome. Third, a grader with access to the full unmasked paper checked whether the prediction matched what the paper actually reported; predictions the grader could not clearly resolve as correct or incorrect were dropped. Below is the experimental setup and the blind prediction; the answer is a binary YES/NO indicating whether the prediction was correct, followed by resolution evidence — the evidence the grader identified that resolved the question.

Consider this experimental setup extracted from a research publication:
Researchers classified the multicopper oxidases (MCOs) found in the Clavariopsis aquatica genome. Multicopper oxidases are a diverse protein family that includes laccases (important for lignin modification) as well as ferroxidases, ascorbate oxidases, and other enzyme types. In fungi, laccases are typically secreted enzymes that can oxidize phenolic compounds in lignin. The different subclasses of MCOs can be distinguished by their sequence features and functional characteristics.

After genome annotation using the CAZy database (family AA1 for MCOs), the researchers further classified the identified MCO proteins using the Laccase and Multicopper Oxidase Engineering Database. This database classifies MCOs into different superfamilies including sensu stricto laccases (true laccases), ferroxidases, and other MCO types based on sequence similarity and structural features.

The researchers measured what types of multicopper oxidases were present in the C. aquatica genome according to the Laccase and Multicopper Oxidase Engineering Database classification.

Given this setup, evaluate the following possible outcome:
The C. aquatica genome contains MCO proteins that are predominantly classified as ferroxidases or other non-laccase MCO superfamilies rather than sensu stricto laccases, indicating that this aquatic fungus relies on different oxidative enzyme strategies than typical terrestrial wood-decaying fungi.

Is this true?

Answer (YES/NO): NO